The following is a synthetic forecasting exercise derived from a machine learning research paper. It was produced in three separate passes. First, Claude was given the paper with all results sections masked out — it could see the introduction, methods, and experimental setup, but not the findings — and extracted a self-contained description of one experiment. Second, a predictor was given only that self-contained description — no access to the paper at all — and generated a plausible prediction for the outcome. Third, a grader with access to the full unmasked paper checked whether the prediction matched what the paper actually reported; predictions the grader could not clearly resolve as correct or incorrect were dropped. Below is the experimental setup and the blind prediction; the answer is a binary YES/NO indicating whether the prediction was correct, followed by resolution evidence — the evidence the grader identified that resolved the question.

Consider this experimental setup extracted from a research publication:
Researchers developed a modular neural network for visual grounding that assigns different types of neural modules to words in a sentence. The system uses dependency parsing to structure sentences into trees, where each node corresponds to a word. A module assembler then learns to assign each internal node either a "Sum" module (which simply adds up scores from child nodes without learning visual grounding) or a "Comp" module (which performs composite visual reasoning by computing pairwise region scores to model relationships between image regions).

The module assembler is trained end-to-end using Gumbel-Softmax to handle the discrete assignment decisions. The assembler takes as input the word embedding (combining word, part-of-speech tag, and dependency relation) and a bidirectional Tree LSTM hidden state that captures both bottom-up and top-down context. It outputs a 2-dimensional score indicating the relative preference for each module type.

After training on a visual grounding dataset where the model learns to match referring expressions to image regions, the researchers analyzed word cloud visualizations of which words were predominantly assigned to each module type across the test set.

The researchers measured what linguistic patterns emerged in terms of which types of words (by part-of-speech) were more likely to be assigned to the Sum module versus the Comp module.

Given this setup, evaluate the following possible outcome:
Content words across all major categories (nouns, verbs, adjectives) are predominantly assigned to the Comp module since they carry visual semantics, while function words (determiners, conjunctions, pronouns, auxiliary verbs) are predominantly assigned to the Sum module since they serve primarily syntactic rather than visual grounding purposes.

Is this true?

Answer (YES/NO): NO